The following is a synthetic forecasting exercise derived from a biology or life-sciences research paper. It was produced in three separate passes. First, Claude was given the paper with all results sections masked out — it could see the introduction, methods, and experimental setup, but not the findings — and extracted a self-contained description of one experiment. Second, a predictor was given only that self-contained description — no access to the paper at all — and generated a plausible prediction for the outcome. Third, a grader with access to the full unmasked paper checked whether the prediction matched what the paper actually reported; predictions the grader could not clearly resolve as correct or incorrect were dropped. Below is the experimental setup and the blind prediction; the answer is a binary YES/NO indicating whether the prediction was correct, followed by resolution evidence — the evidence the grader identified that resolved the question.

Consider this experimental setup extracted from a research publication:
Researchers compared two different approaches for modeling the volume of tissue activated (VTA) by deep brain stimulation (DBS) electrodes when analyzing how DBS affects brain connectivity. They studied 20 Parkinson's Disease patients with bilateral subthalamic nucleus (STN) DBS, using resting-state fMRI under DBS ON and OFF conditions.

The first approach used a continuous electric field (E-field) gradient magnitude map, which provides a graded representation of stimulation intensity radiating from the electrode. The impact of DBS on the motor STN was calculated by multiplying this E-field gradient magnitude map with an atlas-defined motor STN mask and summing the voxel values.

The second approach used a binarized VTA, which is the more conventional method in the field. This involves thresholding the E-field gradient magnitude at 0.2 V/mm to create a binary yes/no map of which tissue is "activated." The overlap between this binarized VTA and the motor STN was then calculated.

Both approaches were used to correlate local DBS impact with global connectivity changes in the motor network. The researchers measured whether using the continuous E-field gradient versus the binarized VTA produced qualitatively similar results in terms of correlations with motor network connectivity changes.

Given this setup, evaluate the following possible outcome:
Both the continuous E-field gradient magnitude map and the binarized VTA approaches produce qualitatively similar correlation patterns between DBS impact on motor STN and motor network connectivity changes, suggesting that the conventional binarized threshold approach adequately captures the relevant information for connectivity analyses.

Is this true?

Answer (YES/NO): YES